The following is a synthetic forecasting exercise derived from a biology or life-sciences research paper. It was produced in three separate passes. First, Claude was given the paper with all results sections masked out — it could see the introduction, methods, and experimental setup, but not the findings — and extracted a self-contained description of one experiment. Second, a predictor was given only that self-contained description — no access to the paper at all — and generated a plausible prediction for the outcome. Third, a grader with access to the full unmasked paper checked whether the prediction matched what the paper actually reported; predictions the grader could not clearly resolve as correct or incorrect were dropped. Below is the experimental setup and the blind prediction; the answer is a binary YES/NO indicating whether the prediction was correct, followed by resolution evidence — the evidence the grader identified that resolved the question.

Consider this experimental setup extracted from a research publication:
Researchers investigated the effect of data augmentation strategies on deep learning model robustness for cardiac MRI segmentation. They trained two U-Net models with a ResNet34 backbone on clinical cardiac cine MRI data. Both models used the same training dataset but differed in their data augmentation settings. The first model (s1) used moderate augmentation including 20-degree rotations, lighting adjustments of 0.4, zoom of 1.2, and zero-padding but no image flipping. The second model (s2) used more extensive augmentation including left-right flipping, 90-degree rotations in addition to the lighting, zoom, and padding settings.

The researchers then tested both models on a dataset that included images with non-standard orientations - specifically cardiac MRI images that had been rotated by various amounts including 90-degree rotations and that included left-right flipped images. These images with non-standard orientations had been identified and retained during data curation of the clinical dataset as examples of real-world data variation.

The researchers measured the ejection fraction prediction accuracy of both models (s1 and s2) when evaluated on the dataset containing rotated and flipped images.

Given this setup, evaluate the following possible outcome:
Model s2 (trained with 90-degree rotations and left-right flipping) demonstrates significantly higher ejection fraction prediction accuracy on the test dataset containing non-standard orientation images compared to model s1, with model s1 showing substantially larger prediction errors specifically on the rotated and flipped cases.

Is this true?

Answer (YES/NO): NO